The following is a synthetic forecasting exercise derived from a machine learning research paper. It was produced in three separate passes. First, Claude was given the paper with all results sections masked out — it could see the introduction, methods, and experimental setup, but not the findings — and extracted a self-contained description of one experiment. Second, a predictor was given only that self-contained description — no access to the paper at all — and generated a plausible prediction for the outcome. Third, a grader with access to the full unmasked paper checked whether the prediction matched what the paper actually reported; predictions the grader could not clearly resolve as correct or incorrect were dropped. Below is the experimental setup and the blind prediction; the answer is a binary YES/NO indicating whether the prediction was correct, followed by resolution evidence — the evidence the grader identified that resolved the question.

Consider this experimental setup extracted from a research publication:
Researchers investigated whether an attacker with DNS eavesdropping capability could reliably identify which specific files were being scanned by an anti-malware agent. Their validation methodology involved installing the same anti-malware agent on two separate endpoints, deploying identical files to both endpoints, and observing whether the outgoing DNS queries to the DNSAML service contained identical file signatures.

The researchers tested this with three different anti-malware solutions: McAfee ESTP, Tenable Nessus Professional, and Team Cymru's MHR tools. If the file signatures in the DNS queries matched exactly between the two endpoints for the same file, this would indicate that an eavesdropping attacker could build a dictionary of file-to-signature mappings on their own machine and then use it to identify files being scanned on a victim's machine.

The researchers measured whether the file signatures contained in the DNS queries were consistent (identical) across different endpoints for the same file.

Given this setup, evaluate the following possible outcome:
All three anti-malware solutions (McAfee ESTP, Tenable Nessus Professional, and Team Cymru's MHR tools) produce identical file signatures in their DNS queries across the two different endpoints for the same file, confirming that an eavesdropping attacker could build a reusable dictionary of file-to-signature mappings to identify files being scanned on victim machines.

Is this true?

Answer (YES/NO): YES